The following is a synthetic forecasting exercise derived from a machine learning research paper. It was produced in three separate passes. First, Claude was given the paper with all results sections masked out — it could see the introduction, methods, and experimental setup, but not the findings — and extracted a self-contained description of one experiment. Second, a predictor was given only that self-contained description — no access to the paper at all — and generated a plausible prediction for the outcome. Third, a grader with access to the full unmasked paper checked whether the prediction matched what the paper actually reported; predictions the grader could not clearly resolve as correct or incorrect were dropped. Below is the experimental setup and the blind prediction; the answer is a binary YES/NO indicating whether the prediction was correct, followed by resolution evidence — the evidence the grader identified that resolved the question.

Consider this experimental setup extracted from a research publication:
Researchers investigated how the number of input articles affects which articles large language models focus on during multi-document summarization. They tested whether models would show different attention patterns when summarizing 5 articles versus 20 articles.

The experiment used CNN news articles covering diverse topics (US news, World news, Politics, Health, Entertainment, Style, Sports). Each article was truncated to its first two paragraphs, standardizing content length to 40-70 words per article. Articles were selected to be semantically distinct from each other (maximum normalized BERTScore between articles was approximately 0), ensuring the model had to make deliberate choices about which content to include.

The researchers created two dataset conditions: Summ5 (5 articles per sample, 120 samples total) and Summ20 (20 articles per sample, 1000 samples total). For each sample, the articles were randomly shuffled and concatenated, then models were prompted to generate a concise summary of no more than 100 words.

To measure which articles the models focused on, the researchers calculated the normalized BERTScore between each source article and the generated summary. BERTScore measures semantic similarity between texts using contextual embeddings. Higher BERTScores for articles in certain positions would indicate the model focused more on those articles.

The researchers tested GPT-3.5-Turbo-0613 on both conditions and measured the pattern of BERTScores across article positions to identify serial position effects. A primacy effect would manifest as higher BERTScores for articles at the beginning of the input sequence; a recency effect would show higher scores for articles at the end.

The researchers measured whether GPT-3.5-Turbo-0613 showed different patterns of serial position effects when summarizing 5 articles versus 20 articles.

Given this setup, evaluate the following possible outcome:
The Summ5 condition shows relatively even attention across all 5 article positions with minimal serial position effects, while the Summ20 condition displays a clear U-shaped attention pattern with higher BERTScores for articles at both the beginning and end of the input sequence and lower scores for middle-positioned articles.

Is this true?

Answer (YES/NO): NO